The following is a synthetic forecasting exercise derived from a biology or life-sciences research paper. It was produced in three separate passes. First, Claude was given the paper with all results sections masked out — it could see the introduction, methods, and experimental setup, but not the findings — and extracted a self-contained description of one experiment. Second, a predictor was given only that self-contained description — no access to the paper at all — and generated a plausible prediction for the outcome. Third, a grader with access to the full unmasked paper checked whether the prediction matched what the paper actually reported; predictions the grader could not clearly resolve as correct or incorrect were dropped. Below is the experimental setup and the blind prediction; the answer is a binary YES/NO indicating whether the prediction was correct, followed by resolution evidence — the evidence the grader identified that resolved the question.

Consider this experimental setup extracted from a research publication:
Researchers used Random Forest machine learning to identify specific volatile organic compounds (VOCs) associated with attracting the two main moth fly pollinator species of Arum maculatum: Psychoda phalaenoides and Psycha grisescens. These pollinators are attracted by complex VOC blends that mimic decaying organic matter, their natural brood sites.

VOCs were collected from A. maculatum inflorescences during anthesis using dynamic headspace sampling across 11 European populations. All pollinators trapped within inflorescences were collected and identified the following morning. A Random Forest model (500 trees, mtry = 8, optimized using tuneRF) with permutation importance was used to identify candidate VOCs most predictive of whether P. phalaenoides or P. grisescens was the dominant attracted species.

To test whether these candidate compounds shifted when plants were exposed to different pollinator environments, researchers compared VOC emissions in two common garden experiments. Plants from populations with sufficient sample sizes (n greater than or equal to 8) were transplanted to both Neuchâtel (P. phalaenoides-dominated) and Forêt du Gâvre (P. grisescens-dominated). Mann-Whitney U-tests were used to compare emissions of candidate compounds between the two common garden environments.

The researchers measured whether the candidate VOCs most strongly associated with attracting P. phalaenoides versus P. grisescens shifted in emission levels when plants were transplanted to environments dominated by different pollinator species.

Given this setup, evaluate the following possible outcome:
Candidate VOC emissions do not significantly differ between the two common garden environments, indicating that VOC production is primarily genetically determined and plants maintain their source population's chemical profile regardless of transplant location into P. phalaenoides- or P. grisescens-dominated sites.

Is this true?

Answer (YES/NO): NO